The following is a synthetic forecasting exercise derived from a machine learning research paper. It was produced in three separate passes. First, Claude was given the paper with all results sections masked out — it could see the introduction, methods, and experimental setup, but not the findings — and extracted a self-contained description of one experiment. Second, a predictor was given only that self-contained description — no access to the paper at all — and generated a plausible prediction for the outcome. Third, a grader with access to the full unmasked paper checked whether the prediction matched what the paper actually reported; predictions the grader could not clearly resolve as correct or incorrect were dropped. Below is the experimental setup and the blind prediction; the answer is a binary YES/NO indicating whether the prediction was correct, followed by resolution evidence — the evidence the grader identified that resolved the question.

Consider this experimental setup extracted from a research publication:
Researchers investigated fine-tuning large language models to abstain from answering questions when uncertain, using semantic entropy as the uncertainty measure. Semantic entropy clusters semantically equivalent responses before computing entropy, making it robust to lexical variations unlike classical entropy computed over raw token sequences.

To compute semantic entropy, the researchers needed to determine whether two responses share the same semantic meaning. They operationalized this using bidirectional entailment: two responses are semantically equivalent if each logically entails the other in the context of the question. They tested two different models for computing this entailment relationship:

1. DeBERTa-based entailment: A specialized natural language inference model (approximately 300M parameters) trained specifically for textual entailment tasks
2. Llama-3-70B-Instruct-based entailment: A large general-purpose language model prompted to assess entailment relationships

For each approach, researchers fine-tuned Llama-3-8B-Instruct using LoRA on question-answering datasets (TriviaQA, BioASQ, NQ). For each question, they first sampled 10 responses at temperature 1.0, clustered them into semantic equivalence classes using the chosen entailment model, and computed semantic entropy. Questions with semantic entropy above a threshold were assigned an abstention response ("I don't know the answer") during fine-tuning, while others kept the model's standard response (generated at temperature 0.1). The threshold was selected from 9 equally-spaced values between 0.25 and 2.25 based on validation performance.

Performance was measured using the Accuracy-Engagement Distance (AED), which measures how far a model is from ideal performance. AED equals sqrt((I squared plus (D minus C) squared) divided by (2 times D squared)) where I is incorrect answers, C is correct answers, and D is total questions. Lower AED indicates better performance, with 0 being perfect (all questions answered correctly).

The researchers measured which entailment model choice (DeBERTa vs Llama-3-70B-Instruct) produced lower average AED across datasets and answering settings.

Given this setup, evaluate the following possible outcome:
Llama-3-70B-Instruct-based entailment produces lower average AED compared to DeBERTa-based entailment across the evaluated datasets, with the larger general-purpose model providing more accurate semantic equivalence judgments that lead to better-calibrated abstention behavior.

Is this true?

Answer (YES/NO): YES